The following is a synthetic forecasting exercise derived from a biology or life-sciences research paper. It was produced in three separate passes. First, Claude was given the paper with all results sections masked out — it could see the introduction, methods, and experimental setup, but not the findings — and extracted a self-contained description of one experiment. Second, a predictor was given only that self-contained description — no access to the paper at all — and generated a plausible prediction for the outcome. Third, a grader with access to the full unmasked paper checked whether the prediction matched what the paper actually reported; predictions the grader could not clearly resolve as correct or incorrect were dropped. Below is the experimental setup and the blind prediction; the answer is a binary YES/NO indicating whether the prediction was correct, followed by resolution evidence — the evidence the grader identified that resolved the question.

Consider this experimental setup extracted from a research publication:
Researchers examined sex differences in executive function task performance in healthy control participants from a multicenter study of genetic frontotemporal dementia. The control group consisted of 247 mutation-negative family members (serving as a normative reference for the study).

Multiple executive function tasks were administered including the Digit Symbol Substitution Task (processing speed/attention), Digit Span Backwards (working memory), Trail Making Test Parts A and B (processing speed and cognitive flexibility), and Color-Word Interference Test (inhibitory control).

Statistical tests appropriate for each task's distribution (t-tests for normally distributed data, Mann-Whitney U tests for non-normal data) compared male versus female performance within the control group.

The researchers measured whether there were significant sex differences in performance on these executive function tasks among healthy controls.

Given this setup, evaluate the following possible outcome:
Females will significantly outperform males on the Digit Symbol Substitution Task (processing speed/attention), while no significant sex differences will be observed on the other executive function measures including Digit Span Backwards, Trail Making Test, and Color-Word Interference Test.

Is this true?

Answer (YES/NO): NO